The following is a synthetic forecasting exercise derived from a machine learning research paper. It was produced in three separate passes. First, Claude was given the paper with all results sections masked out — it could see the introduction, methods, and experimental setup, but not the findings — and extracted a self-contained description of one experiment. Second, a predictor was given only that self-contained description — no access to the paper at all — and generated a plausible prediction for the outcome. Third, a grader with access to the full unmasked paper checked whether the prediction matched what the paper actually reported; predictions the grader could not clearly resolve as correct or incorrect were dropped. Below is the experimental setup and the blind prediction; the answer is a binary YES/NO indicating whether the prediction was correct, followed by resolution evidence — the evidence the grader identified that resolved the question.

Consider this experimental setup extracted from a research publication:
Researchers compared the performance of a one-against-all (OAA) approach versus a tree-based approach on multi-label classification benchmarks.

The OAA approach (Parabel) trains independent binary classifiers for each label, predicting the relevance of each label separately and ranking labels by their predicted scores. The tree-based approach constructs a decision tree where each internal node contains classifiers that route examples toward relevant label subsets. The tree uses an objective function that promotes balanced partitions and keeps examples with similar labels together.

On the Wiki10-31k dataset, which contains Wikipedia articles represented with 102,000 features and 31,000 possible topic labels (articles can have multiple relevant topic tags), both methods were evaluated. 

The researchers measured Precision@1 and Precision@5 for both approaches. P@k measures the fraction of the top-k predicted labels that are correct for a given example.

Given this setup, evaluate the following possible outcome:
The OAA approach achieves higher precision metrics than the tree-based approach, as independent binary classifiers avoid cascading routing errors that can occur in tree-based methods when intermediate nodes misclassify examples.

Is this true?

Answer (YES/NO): YES